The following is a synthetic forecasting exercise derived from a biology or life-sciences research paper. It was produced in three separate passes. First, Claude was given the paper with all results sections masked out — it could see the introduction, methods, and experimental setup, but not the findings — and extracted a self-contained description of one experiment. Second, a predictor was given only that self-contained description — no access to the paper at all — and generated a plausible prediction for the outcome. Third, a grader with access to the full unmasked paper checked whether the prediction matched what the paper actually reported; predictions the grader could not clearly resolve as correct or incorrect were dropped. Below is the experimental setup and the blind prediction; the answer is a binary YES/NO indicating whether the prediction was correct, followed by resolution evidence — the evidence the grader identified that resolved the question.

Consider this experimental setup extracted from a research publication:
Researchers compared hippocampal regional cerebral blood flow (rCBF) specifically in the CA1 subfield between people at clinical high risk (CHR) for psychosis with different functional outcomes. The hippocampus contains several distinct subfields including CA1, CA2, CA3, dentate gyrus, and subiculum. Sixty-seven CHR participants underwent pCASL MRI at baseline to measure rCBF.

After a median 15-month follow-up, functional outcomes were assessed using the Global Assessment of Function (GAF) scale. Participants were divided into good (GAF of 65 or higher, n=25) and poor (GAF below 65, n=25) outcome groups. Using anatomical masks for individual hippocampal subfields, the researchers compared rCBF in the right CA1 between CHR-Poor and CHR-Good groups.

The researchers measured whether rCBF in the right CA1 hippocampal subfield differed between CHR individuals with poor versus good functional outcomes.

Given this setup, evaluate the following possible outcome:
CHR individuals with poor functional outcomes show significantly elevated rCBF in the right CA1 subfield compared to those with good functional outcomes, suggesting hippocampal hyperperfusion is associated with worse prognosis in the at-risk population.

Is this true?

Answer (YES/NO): YES